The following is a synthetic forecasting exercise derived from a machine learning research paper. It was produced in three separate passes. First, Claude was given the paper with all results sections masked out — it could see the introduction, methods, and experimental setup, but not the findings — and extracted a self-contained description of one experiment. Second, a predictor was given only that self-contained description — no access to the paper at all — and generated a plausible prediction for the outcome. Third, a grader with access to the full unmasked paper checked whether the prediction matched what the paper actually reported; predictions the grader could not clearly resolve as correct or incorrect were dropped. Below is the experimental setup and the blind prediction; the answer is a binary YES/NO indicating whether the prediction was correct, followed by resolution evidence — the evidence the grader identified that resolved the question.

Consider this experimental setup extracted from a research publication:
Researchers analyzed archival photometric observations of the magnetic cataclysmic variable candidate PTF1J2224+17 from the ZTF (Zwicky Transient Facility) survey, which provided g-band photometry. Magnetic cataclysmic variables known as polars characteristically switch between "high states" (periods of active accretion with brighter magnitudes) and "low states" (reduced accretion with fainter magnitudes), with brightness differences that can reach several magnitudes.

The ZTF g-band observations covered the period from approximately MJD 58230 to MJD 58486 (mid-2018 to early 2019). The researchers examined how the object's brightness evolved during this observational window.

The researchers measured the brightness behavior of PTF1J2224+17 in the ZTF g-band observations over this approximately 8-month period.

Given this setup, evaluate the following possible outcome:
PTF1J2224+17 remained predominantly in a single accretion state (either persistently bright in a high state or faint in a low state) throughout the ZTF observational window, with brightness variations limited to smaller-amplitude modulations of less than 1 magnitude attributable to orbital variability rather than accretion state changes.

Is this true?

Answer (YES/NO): NO